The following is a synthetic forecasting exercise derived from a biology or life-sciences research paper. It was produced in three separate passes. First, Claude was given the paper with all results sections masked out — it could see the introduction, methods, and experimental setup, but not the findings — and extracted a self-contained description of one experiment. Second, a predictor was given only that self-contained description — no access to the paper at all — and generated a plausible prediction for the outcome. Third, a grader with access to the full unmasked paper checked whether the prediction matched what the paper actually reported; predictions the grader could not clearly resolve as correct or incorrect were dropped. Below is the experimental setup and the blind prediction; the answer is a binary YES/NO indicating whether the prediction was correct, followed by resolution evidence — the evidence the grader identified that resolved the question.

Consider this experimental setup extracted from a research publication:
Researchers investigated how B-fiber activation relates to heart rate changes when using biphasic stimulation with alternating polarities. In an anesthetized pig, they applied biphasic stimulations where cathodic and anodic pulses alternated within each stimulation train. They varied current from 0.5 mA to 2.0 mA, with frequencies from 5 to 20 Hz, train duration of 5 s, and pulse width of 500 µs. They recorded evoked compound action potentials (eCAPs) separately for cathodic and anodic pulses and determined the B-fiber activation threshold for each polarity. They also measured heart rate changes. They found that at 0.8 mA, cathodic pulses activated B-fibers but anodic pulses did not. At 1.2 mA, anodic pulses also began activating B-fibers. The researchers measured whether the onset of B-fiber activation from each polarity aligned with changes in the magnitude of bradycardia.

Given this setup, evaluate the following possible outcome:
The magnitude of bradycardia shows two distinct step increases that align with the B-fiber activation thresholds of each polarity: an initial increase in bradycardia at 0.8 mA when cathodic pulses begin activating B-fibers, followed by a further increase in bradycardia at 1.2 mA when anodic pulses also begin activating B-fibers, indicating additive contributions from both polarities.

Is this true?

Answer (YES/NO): YES